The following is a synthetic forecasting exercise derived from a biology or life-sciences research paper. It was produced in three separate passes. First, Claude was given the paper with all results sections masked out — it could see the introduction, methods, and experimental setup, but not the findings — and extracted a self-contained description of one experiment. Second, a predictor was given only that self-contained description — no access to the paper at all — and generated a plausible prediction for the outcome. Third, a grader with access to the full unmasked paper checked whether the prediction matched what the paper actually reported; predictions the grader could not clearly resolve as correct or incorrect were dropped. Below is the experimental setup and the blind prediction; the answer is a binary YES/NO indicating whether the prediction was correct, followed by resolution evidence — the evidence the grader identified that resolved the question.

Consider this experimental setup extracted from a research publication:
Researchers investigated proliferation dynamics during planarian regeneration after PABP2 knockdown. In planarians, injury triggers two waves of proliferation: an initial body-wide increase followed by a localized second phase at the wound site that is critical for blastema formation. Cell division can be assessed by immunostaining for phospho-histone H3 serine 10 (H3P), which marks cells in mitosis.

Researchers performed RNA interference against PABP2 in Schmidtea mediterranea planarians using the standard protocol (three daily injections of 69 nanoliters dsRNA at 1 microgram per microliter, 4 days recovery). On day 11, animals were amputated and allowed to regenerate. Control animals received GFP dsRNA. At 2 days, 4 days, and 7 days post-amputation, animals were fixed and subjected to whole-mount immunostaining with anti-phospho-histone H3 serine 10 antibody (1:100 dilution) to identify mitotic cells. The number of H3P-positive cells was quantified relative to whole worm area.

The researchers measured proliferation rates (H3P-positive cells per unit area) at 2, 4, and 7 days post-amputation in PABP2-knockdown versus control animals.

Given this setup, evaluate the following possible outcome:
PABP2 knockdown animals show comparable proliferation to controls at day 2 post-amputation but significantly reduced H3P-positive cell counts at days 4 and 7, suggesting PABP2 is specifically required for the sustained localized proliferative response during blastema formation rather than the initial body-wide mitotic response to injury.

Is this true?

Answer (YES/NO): NO